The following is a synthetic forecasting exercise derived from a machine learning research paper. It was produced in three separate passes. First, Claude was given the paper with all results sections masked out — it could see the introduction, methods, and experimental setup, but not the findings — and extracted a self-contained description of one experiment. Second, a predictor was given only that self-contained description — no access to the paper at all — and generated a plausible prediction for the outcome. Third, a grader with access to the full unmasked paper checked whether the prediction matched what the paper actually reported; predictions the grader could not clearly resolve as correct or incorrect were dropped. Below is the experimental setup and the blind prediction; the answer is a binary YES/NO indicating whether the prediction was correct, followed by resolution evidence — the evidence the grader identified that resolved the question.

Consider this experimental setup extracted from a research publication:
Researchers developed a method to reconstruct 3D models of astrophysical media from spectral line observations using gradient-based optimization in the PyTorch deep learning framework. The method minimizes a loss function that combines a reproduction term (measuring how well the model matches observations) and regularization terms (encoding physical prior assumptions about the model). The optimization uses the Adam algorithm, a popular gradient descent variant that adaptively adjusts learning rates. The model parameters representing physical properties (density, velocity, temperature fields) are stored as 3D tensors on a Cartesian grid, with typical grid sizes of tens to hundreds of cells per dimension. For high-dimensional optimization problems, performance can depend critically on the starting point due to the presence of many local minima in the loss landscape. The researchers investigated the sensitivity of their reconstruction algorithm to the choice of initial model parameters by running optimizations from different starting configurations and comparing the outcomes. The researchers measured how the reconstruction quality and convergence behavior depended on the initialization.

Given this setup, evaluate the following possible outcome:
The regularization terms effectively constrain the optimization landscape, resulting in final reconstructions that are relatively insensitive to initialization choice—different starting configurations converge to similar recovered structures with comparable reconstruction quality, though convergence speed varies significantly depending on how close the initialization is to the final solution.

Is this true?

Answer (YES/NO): NO